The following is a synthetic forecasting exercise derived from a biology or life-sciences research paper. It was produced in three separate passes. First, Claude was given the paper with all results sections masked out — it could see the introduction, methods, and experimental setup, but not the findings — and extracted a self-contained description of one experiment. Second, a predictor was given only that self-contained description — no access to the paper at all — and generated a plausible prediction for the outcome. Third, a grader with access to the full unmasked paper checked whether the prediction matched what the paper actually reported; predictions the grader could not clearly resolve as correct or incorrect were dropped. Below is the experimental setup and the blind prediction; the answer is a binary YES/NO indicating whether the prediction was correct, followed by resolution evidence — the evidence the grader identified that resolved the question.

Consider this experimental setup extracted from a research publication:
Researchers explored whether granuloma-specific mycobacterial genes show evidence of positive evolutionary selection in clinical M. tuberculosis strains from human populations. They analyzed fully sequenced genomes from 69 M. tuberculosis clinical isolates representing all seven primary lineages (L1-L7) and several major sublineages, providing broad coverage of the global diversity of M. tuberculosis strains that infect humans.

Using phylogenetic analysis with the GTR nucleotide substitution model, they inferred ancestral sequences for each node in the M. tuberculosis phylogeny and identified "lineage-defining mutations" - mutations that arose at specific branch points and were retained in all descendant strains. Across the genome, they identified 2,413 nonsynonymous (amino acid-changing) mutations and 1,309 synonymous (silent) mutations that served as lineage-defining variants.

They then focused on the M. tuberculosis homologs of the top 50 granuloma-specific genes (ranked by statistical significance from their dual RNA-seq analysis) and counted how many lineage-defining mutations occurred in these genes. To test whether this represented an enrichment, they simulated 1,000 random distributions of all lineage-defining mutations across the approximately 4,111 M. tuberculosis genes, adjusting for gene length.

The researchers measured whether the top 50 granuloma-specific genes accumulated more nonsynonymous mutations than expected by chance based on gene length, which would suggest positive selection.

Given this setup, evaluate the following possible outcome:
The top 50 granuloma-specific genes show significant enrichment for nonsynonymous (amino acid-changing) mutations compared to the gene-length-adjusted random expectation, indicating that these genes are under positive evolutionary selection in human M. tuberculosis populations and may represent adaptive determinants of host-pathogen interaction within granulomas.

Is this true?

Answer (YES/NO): YES